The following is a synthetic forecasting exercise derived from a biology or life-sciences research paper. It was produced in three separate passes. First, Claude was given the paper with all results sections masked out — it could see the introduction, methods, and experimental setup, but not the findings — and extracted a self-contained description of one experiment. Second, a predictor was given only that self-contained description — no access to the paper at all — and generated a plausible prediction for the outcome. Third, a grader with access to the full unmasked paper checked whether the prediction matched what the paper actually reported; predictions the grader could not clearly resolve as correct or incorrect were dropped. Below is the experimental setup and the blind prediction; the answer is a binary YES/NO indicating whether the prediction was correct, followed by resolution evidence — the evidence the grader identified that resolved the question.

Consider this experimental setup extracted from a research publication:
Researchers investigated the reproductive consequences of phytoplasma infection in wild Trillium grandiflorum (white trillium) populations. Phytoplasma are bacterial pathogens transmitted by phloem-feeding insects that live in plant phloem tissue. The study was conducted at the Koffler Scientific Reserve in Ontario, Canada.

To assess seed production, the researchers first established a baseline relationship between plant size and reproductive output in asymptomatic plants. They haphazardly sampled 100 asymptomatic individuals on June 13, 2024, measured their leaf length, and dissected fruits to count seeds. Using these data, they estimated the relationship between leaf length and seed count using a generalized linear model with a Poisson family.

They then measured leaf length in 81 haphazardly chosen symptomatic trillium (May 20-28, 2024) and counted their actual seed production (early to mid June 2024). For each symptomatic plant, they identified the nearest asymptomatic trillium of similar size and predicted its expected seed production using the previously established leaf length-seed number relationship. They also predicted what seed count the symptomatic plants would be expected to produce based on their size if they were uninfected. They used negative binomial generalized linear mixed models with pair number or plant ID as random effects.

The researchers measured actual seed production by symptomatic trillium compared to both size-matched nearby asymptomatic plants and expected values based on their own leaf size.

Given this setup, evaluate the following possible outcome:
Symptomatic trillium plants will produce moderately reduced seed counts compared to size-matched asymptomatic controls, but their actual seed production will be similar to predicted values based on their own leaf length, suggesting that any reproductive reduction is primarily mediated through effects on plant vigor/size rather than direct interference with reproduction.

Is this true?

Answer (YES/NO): NO